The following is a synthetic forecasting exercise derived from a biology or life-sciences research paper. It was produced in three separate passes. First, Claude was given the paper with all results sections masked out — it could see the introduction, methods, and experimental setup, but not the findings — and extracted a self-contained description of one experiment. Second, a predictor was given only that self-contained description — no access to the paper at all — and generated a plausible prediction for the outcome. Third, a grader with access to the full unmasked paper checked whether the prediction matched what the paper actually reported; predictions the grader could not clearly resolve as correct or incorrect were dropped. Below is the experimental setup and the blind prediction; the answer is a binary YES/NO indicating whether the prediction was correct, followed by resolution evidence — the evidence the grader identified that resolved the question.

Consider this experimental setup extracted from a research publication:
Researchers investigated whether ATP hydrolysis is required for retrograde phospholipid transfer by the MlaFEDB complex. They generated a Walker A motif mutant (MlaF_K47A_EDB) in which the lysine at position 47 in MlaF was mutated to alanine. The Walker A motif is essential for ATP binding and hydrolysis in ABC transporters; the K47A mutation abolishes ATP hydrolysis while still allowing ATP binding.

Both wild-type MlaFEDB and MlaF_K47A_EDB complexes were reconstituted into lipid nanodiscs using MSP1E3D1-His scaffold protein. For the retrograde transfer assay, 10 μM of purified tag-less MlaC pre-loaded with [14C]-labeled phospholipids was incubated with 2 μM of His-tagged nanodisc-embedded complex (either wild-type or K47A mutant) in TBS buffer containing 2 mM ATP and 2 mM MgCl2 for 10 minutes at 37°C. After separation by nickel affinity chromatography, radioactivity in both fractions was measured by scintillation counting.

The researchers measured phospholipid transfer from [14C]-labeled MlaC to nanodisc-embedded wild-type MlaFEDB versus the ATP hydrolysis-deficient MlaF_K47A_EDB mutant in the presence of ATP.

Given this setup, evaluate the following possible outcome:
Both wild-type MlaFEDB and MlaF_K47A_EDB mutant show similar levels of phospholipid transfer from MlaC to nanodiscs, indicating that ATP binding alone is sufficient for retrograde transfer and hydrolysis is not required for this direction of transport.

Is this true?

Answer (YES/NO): NO